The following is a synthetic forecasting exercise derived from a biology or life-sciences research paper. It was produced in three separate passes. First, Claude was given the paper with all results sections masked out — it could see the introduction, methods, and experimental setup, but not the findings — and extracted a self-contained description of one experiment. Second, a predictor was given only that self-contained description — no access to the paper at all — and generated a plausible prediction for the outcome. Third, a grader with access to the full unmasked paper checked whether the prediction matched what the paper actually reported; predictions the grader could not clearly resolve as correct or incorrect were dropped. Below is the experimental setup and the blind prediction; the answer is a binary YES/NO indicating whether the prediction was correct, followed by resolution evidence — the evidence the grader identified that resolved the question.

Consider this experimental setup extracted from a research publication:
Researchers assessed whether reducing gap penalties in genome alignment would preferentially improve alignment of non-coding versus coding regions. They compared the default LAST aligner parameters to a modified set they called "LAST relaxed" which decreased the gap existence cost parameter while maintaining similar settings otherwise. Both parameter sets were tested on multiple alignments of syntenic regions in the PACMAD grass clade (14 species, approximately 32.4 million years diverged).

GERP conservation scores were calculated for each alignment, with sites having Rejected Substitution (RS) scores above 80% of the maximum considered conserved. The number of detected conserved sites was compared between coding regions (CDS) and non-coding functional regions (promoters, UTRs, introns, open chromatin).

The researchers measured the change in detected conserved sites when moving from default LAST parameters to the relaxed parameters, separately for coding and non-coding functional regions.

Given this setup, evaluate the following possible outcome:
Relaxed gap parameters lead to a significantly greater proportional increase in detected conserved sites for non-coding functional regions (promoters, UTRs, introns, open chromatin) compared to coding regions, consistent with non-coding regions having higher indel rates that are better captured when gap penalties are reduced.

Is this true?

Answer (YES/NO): YES